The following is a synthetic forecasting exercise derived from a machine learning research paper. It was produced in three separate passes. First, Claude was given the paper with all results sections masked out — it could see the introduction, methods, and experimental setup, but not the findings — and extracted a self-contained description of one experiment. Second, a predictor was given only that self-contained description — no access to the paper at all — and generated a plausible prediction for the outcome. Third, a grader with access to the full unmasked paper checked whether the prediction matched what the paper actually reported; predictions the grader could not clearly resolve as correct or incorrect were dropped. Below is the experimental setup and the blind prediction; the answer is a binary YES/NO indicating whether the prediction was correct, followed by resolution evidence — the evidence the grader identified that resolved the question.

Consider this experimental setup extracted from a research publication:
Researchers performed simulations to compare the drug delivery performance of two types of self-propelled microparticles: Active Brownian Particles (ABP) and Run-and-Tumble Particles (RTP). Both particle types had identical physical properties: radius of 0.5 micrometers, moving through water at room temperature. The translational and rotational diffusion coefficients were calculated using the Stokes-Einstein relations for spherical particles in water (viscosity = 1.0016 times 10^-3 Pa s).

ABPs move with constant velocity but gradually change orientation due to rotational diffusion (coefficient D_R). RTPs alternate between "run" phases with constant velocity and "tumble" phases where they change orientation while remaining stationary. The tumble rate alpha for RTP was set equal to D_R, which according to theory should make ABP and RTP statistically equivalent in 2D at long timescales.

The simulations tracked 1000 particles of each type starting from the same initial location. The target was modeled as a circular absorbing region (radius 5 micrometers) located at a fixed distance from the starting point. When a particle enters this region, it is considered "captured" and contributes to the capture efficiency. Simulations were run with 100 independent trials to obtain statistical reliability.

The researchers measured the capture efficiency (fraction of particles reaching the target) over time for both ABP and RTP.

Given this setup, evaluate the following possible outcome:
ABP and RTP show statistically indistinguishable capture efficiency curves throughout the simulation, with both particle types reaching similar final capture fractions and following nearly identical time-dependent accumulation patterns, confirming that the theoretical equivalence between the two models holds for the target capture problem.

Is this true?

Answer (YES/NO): NO